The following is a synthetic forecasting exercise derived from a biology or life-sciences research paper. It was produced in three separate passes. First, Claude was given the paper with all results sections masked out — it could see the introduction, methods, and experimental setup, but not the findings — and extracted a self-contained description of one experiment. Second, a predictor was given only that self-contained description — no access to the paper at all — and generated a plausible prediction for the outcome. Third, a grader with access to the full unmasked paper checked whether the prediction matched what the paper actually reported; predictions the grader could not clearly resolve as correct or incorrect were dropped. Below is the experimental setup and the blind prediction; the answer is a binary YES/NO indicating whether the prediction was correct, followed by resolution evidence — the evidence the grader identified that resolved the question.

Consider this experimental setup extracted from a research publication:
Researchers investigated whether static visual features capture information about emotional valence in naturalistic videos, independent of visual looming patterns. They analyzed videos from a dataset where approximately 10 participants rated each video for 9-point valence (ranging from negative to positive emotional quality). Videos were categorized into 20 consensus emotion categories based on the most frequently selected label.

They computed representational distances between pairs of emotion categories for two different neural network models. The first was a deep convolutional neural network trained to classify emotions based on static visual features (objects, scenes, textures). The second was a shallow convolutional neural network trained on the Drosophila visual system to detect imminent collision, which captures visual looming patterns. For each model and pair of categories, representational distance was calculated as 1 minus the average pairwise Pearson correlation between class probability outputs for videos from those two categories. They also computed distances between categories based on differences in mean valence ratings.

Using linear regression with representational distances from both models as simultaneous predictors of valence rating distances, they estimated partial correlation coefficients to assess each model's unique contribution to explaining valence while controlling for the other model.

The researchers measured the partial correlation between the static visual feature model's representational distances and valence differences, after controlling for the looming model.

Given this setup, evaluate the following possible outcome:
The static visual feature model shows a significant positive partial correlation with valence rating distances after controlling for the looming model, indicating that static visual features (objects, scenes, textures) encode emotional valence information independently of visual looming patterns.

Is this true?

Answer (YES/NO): YES